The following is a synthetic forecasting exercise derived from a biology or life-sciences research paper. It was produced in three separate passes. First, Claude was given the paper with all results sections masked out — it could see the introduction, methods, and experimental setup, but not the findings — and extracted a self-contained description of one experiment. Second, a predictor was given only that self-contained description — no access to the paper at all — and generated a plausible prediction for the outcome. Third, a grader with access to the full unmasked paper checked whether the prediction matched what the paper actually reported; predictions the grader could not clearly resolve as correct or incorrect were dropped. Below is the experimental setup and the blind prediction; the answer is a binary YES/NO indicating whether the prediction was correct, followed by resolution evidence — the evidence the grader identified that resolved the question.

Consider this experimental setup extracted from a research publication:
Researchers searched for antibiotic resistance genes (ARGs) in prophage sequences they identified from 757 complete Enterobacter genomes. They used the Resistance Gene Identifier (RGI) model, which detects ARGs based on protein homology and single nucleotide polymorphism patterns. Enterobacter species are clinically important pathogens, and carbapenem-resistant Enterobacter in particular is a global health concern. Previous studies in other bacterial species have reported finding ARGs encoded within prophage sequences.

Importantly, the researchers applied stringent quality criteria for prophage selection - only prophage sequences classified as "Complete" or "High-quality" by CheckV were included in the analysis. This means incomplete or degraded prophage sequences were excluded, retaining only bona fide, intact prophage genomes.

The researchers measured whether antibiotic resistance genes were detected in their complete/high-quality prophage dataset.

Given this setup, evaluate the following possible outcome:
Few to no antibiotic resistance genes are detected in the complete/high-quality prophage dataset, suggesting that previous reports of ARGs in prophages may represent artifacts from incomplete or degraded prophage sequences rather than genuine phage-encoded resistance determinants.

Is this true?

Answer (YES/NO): YES